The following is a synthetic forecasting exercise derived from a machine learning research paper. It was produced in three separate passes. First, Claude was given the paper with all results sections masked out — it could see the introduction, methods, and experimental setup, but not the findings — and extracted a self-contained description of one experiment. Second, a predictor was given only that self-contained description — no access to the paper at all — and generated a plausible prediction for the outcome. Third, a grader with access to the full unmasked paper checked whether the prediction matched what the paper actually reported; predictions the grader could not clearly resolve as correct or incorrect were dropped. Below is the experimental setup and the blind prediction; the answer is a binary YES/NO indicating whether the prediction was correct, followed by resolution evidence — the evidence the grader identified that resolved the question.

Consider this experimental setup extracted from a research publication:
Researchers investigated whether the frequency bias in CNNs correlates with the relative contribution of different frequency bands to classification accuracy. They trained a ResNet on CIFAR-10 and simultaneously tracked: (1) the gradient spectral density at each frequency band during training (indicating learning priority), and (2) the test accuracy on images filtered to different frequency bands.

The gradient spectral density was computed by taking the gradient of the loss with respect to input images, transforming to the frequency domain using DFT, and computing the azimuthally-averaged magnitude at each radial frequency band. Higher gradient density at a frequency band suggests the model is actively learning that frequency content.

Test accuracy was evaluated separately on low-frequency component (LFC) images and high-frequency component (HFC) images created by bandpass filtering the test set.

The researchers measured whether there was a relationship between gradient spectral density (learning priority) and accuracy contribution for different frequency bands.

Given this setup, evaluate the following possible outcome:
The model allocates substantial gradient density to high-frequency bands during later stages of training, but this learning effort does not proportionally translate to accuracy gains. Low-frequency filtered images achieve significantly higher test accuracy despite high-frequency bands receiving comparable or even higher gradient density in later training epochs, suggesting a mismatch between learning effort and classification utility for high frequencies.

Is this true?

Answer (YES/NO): YES